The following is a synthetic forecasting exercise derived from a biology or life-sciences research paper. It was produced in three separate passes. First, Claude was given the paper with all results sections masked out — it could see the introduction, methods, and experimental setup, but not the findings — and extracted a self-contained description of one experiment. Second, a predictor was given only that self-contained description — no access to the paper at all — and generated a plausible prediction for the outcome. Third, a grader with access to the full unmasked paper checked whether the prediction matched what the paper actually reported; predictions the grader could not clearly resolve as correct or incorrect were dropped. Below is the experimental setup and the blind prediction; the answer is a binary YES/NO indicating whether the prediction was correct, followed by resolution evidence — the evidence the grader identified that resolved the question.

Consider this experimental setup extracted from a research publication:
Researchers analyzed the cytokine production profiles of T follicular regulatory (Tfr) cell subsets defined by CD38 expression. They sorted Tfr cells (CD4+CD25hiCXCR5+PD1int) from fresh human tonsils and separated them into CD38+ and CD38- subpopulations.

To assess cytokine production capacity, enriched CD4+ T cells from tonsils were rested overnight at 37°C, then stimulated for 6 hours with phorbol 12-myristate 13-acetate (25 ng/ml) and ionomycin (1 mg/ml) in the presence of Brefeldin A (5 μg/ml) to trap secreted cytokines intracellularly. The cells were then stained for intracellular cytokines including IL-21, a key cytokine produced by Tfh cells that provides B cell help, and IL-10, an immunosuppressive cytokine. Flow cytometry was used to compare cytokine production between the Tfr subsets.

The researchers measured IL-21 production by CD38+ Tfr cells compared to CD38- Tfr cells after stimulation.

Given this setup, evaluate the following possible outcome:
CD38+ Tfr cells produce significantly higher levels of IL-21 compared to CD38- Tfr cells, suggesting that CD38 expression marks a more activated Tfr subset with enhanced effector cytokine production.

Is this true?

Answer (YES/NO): YES